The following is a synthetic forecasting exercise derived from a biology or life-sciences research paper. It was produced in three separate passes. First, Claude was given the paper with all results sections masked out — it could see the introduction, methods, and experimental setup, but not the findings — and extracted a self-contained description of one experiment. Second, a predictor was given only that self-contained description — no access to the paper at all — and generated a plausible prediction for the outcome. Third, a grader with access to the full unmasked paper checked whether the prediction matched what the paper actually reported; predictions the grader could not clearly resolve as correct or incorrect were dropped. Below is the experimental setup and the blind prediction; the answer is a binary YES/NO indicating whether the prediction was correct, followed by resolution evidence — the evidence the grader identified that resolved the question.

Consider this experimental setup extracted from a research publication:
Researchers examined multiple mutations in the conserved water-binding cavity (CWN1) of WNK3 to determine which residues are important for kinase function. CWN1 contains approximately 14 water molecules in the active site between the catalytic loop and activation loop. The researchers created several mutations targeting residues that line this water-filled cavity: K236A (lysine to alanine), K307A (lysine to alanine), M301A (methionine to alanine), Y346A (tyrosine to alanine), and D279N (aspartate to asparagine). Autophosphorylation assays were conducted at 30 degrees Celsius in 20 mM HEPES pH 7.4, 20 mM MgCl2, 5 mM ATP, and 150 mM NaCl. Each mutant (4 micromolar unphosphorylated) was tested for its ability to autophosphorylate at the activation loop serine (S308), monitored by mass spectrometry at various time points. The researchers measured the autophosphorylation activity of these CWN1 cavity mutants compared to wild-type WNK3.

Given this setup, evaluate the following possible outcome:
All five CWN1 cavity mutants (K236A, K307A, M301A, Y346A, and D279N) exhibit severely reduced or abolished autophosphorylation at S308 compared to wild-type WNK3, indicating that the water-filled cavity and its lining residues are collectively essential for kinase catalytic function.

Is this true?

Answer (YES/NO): NO